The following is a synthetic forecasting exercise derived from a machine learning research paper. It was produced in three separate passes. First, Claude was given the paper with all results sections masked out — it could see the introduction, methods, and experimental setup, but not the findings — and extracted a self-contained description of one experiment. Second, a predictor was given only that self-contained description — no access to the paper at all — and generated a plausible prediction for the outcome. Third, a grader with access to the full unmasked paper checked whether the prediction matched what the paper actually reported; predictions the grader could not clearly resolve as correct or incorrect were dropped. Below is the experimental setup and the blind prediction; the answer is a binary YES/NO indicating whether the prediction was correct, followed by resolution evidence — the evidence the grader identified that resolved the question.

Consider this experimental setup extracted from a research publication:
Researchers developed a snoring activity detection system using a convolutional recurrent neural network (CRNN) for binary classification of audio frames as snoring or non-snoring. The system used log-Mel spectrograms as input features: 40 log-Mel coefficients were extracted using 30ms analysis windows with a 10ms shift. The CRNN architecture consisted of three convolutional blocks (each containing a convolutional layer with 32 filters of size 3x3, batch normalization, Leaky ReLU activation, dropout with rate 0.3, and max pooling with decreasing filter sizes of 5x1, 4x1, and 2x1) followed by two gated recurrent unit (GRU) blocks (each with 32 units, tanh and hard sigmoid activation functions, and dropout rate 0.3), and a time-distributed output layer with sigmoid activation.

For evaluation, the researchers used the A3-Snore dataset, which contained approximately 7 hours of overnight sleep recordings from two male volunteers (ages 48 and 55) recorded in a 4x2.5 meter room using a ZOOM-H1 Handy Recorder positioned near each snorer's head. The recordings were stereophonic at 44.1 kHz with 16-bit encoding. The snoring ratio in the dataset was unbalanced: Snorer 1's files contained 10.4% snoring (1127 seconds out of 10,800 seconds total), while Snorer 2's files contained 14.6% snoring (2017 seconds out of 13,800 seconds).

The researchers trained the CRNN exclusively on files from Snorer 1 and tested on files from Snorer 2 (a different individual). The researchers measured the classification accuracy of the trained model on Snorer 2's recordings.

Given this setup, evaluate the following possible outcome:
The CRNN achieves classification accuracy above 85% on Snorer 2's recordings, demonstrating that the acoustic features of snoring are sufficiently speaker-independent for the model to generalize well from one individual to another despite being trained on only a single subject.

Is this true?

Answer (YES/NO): NO